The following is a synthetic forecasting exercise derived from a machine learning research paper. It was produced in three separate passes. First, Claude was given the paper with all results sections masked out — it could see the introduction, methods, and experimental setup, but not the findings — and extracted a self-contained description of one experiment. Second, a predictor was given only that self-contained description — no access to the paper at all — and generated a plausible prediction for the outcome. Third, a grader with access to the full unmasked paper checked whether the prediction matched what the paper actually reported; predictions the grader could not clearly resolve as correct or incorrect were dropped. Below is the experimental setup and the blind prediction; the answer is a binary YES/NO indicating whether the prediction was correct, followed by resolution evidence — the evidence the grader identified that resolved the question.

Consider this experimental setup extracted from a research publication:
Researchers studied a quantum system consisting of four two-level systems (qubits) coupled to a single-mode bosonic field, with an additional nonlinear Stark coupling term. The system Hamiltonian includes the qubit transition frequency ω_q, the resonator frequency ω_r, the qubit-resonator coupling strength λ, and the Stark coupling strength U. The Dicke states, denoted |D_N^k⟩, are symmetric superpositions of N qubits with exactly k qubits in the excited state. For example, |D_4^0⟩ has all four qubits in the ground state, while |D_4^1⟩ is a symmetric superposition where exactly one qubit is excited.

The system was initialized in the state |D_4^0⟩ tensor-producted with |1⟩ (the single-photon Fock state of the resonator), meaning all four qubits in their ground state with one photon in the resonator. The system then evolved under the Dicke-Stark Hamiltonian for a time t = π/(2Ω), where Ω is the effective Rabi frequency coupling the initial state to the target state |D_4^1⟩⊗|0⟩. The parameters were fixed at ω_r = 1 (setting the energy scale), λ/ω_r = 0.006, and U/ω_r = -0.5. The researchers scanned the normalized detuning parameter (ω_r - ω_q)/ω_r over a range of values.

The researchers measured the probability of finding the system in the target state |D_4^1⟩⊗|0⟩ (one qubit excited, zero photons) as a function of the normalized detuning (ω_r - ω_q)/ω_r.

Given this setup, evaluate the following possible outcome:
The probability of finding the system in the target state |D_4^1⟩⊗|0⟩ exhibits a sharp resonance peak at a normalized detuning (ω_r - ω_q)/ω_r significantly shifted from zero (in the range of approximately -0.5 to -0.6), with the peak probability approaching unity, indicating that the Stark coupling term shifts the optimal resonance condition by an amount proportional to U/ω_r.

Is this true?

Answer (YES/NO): NO